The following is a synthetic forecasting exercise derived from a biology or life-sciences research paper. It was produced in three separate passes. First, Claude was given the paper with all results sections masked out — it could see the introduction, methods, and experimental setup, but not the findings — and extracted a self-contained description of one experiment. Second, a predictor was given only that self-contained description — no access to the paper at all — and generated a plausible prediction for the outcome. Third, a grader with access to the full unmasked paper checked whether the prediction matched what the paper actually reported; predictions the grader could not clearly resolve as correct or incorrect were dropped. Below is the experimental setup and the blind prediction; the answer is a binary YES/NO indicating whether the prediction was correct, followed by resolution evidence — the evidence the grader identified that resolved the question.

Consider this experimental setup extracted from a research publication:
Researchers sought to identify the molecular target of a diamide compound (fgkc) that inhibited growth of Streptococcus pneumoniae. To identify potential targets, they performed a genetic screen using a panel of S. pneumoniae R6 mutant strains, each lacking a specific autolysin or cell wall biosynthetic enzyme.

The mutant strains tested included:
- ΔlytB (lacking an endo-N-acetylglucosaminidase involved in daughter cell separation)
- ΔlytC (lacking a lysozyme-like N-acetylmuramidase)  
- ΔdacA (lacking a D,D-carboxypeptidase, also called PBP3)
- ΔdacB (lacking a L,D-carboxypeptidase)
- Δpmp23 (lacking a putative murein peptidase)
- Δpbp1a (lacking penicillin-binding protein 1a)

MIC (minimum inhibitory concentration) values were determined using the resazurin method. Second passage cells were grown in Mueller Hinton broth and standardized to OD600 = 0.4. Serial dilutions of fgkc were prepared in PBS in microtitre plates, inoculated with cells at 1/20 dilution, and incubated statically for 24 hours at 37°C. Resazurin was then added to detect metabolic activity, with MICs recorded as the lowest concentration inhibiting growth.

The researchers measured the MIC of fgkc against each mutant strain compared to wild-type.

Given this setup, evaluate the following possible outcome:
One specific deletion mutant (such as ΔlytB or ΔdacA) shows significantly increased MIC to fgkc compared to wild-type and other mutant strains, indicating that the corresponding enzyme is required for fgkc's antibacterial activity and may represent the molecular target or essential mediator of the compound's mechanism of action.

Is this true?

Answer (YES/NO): YES